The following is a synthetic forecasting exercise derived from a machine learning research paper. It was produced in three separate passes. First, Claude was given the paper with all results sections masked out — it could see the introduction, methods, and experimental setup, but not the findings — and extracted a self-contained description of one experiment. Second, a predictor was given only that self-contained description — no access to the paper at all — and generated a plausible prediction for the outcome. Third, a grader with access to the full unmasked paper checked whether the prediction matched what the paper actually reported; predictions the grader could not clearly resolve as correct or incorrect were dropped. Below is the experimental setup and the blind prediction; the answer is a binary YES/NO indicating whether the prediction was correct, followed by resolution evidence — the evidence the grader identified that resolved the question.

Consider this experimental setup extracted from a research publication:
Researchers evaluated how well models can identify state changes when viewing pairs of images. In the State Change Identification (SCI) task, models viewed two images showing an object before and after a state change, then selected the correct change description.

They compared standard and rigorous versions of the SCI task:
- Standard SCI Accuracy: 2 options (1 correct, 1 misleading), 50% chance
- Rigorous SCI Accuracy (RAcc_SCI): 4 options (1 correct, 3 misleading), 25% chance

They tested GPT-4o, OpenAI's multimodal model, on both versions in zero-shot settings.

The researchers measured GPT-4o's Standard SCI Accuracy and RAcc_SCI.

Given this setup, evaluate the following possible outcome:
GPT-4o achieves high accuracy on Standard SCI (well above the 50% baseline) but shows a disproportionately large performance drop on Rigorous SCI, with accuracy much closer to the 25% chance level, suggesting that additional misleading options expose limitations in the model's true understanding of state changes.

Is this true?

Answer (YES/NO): NO